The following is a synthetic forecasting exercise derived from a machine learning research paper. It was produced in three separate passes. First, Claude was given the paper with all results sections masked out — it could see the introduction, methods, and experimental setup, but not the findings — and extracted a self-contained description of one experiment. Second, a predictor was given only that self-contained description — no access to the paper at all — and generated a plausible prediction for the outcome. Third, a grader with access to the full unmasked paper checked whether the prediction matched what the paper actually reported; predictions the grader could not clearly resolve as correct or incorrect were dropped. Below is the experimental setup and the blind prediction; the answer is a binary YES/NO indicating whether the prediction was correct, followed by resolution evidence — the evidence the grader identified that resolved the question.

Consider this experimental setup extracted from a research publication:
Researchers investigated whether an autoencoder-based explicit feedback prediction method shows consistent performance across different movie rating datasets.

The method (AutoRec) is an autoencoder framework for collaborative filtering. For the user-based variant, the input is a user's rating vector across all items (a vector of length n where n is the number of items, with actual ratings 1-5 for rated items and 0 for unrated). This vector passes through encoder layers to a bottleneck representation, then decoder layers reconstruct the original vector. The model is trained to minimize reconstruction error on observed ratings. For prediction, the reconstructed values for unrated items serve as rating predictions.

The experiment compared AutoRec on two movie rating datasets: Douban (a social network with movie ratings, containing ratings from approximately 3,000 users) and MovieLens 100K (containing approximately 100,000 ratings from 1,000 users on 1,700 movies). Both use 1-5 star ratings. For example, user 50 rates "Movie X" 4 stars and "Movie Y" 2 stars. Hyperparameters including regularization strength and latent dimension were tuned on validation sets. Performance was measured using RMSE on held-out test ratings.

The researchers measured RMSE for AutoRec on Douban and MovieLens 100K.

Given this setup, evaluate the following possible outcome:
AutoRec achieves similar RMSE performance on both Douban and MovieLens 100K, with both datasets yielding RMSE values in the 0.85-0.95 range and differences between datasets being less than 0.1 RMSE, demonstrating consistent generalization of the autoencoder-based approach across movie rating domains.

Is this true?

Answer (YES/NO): NO